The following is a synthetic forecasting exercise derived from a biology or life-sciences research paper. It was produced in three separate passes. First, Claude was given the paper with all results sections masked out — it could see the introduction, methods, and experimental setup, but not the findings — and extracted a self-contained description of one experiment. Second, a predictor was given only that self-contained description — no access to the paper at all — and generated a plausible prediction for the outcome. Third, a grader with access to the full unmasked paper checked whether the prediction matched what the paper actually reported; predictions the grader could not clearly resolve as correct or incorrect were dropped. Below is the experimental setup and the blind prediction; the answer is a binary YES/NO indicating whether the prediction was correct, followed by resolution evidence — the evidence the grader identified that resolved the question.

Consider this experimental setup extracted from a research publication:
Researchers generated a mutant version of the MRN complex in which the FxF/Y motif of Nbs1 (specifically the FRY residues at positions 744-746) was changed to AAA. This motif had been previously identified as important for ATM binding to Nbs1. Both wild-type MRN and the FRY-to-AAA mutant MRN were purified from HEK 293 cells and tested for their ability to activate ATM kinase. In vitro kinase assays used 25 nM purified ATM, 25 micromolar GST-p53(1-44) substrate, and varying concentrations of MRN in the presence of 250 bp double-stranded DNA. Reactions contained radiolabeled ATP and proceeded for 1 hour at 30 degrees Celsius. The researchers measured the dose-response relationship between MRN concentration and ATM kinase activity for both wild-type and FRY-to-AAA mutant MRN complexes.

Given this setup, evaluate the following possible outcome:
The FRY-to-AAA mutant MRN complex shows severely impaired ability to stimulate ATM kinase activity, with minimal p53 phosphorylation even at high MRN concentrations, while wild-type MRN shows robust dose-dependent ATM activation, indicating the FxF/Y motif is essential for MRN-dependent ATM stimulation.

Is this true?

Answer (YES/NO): NO